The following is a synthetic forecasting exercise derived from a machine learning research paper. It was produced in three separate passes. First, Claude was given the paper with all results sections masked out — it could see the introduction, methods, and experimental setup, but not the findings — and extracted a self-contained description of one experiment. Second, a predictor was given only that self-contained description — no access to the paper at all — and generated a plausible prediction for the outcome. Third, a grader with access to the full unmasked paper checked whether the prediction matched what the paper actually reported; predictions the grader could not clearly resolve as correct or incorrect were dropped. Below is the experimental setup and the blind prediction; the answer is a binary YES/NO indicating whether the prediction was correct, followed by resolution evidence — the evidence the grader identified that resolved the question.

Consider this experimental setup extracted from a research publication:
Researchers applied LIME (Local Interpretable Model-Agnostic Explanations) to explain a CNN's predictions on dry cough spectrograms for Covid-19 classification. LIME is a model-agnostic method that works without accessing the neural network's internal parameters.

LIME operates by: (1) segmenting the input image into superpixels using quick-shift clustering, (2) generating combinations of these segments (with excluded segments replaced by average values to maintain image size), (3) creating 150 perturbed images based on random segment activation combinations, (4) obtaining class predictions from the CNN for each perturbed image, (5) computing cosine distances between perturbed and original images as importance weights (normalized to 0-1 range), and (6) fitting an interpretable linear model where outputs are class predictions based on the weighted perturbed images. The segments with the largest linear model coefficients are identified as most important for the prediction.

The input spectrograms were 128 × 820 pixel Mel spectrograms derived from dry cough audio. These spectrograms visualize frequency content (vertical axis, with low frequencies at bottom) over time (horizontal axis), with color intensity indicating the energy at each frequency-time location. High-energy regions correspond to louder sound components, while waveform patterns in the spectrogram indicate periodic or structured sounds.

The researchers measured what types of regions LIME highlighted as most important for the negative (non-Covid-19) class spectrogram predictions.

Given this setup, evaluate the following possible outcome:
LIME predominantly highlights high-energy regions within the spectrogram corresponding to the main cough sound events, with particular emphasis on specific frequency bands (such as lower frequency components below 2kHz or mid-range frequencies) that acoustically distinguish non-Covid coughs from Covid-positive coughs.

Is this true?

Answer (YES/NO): NO